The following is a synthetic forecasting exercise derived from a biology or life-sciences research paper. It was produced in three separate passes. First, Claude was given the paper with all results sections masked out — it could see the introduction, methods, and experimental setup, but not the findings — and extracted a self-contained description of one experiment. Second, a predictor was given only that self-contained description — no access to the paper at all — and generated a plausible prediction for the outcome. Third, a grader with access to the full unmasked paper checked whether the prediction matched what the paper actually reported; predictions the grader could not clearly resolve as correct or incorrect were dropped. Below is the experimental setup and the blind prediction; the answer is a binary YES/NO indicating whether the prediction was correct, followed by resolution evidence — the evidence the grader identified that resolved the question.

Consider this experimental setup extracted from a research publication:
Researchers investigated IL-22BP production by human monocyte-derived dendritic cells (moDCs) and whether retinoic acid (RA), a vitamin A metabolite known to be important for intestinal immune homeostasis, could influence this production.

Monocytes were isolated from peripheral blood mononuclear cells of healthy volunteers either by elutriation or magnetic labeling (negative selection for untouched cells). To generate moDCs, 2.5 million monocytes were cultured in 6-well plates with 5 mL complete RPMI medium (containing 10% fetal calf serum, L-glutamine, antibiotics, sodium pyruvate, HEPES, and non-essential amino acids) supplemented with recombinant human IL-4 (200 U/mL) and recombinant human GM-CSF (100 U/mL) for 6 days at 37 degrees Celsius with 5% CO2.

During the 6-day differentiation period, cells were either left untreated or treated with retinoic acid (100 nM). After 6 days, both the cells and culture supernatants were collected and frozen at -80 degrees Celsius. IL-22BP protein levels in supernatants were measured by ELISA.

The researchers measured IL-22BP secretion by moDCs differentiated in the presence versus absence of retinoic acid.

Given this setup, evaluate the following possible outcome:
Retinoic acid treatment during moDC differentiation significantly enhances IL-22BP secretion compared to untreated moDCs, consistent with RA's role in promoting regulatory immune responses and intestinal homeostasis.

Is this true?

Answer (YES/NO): YES